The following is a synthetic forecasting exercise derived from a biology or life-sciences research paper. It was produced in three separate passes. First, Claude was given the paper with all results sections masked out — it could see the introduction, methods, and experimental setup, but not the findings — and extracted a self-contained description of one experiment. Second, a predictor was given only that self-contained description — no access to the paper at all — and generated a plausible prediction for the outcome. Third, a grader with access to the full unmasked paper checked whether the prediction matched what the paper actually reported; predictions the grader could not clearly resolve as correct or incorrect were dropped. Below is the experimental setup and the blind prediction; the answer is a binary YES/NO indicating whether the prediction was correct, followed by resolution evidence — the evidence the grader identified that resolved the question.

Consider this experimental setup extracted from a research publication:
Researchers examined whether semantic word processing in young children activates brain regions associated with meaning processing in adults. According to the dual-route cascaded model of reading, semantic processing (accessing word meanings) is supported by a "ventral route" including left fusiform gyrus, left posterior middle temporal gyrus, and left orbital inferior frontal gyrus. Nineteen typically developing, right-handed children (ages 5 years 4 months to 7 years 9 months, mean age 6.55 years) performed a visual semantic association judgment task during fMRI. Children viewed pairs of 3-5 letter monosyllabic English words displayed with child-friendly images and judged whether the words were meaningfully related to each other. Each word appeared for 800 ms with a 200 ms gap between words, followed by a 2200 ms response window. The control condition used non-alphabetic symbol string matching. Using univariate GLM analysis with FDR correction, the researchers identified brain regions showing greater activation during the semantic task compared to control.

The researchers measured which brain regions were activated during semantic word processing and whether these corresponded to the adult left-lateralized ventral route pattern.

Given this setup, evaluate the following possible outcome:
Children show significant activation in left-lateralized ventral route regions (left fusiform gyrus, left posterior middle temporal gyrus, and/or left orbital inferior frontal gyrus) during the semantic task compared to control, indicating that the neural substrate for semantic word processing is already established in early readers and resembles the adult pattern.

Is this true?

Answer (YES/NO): NO